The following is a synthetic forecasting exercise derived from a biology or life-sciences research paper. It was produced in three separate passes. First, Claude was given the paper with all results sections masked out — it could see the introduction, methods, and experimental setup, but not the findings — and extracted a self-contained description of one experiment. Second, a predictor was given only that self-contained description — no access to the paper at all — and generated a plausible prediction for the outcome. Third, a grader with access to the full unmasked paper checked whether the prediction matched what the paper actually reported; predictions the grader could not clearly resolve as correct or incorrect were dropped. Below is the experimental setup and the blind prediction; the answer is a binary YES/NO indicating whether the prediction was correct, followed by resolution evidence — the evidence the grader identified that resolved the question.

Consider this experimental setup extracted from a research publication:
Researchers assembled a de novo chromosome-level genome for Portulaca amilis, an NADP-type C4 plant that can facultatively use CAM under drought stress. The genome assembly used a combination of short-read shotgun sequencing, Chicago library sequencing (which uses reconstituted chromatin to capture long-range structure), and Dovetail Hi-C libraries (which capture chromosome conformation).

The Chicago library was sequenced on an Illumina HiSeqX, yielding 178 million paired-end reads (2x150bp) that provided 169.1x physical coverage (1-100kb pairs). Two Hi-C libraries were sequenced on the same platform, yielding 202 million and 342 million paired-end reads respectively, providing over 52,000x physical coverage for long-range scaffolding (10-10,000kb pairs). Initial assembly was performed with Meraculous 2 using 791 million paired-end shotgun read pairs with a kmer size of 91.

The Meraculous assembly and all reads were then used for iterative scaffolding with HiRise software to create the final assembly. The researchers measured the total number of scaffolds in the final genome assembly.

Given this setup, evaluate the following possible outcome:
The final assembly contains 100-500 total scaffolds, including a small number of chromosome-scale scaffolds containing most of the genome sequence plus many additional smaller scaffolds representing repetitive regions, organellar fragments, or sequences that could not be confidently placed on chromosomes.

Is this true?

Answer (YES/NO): NO